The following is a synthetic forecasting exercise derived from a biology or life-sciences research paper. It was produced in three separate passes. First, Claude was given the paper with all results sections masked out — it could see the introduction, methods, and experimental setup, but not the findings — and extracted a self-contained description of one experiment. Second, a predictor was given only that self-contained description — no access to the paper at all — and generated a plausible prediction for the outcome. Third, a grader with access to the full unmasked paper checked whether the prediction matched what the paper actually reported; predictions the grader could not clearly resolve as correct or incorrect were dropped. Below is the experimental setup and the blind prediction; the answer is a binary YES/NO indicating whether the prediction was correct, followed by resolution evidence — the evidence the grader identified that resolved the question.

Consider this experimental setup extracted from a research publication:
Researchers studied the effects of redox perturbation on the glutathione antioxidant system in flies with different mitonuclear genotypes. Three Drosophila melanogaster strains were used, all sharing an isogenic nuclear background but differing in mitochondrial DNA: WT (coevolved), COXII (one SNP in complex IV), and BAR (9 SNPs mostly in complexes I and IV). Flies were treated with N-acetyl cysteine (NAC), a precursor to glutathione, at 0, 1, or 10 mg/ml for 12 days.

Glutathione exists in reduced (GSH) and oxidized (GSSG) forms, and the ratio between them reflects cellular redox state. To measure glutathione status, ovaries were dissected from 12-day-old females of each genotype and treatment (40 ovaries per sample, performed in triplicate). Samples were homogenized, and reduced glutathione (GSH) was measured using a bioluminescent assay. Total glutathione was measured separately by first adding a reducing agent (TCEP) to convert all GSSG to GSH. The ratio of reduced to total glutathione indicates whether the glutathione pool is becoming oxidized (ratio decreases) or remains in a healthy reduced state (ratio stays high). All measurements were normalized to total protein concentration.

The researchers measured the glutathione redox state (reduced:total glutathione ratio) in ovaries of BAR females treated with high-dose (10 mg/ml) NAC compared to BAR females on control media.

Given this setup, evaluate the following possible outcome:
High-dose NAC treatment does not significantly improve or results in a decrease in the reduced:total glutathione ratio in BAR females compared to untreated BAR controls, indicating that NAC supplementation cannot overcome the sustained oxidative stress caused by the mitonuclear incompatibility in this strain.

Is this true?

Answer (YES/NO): YES